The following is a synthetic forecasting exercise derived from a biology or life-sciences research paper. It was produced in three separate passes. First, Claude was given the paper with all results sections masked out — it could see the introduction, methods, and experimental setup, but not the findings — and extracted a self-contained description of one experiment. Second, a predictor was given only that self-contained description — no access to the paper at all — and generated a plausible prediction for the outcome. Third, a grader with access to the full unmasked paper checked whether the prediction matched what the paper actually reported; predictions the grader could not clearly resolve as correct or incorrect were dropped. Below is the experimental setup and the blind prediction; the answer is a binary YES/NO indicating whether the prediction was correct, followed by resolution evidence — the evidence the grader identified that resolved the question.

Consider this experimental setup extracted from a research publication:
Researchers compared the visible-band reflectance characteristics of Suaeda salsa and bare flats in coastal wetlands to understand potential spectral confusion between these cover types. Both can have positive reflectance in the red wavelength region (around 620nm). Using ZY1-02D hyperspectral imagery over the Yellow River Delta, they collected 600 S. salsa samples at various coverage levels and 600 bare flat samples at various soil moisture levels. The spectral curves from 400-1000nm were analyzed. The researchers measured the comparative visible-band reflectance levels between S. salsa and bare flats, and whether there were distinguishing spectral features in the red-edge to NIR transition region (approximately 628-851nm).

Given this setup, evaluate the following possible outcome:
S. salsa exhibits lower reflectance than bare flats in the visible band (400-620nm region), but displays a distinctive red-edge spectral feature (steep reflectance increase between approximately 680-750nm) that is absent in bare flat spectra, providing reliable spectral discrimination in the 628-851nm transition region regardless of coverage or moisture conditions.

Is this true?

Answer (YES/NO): YES